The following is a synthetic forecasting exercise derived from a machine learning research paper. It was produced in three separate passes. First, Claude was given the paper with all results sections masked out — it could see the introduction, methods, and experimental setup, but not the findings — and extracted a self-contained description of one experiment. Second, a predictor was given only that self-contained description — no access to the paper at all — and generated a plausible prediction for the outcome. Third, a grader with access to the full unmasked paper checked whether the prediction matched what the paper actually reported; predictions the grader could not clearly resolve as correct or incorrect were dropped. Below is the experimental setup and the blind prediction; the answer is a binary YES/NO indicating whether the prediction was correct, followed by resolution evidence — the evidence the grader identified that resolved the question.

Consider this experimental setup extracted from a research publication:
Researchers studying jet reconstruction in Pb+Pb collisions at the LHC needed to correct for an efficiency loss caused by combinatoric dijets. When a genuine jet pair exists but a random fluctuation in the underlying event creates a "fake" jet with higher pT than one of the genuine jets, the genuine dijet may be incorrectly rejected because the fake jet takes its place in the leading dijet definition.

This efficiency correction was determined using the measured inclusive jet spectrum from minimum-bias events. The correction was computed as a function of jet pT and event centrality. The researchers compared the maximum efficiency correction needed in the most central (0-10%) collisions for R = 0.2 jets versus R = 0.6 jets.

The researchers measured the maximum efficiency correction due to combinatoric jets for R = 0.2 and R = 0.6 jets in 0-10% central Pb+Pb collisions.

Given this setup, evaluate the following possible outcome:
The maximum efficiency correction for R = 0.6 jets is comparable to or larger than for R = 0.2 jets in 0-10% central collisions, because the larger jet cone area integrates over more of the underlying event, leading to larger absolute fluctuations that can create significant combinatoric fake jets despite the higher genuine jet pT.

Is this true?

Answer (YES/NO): YES